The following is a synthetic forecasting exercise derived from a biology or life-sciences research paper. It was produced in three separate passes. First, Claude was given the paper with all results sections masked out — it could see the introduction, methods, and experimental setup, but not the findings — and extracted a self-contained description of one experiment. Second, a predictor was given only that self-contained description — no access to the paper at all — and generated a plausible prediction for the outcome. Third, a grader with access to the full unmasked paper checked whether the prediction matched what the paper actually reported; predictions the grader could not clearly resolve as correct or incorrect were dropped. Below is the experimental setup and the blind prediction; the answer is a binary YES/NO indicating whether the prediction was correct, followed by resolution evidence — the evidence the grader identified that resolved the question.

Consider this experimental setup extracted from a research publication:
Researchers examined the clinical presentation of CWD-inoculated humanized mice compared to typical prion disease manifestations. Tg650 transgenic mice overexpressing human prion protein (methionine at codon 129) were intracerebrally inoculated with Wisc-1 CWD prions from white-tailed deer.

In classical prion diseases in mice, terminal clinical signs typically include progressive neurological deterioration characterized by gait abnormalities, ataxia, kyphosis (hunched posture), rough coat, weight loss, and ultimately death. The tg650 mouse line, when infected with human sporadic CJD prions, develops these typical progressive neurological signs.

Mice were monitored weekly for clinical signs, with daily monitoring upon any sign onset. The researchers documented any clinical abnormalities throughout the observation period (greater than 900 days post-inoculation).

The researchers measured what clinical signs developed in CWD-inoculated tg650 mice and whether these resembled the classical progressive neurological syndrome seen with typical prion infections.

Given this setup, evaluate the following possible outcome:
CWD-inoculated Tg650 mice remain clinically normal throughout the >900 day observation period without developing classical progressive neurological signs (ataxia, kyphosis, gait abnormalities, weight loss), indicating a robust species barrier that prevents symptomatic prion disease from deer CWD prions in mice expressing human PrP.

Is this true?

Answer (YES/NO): NO